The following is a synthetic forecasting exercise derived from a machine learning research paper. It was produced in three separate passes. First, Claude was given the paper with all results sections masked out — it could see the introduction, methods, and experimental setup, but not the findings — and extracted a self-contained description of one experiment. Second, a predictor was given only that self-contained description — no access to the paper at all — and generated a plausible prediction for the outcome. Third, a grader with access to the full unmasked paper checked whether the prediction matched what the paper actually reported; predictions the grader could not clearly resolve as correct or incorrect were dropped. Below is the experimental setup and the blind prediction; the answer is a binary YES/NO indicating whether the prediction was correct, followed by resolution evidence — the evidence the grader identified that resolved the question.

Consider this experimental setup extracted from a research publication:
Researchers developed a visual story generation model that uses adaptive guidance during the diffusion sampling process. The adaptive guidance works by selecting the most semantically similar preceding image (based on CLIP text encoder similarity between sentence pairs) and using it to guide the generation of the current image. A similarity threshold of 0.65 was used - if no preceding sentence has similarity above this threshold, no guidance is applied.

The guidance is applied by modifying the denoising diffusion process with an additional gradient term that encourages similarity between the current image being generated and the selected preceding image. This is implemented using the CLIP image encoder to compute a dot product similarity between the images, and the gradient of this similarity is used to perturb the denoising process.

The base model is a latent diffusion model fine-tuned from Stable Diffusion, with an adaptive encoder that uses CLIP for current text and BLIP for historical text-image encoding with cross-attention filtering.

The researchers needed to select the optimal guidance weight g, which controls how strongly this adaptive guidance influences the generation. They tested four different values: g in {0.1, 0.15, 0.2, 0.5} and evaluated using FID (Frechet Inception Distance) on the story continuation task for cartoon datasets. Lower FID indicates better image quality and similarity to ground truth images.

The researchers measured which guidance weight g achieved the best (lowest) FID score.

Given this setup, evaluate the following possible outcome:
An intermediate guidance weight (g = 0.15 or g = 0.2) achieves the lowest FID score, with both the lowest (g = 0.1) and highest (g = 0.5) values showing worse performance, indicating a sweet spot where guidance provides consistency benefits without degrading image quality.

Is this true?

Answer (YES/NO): YES